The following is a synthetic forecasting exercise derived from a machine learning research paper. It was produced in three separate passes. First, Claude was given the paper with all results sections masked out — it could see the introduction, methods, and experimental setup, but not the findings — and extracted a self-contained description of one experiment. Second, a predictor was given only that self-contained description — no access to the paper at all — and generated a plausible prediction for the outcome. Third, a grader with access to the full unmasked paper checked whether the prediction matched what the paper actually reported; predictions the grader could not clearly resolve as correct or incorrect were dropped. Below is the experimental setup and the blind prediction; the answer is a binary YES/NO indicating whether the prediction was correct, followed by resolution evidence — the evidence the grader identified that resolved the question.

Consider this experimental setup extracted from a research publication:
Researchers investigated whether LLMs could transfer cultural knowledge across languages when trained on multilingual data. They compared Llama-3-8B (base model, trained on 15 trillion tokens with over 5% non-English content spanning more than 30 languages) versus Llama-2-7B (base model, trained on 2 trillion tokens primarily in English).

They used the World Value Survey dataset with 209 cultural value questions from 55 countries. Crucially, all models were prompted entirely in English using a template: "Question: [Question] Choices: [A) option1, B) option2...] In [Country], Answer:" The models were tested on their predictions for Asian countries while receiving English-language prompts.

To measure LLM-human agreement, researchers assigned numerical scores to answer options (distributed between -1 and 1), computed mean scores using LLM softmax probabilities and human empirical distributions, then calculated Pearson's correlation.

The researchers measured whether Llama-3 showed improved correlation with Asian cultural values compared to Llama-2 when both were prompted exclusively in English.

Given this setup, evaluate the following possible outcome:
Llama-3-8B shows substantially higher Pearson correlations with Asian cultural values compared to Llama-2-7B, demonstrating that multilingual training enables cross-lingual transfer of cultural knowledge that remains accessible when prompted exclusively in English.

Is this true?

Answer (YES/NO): YES